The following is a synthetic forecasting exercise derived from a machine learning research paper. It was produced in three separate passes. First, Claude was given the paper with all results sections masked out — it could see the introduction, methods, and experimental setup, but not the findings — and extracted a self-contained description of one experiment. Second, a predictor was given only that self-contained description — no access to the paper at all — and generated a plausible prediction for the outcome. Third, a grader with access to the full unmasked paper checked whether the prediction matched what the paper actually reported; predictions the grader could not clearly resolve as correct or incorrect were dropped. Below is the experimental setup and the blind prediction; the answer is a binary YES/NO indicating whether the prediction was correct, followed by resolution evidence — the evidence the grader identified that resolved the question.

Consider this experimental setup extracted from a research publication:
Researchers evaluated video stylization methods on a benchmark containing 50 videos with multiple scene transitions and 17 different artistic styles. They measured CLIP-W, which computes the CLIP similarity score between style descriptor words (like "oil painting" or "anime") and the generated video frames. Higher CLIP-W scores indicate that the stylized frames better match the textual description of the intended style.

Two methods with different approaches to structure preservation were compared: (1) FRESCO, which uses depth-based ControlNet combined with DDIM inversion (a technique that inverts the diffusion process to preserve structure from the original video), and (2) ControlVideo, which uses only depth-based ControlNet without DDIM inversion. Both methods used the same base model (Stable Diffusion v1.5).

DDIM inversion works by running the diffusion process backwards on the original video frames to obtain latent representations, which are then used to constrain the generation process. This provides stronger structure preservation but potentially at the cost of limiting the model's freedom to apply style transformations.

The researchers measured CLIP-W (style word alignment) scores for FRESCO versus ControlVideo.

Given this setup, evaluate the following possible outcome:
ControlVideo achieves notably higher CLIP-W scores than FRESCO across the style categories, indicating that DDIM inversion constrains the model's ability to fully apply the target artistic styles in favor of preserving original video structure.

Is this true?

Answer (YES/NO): YES